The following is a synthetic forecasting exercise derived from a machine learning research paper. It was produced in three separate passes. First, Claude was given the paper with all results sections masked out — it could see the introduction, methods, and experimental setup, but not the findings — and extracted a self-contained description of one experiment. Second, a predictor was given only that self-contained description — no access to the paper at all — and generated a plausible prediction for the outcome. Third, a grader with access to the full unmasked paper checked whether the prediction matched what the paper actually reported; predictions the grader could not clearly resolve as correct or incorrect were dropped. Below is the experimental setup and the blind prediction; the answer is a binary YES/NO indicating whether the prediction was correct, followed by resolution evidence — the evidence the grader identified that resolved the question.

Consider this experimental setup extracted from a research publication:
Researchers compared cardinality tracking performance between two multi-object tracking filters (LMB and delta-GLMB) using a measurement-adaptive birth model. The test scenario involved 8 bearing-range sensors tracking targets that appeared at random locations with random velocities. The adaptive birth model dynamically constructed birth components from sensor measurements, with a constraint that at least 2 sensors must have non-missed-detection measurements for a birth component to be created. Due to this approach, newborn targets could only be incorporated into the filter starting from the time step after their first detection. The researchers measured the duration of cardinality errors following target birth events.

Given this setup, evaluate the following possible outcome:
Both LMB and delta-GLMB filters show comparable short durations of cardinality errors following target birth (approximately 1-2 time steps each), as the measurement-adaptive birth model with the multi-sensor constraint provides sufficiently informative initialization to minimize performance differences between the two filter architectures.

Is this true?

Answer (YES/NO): YES